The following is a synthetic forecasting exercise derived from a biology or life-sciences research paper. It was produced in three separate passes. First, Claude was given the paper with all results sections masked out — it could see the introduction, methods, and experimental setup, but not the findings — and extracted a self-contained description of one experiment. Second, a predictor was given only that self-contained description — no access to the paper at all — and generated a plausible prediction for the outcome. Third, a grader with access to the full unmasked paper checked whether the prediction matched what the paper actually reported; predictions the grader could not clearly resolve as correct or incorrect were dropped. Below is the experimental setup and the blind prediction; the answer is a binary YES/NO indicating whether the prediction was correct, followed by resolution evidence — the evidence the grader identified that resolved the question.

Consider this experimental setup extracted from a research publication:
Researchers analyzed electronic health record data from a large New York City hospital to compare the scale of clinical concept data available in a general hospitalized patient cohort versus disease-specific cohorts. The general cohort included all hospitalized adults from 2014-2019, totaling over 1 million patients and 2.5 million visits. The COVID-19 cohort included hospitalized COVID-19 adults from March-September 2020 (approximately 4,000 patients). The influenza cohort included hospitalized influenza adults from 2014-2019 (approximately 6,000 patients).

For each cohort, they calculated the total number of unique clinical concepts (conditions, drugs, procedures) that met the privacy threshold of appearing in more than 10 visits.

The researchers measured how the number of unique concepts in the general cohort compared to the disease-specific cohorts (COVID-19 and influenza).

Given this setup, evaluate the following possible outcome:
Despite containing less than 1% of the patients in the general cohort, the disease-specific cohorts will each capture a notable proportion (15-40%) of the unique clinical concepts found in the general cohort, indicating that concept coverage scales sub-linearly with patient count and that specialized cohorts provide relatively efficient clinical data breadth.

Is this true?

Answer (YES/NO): NO